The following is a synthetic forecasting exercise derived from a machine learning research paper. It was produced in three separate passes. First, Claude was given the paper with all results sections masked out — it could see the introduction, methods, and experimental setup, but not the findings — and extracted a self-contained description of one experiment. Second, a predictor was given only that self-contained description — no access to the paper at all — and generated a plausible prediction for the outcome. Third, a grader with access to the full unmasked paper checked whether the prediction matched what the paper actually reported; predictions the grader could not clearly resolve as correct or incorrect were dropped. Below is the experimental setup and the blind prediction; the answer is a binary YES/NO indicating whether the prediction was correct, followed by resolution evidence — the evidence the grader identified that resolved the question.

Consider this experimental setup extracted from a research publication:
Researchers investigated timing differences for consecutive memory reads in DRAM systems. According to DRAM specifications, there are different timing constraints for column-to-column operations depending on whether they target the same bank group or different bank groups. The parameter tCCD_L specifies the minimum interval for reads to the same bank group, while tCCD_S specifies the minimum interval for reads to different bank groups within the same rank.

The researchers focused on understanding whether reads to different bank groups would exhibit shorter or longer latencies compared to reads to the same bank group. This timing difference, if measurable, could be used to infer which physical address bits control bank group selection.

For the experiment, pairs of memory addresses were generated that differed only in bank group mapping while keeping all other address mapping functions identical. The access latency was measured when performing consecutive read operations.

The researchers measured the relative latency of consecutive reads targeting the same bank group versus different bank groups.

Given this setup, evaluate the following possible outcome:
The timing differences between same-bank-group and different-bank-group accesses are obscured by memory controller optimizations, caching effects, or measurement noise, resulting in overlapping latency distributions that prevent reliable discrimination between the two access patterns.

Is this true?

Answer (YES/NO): NO